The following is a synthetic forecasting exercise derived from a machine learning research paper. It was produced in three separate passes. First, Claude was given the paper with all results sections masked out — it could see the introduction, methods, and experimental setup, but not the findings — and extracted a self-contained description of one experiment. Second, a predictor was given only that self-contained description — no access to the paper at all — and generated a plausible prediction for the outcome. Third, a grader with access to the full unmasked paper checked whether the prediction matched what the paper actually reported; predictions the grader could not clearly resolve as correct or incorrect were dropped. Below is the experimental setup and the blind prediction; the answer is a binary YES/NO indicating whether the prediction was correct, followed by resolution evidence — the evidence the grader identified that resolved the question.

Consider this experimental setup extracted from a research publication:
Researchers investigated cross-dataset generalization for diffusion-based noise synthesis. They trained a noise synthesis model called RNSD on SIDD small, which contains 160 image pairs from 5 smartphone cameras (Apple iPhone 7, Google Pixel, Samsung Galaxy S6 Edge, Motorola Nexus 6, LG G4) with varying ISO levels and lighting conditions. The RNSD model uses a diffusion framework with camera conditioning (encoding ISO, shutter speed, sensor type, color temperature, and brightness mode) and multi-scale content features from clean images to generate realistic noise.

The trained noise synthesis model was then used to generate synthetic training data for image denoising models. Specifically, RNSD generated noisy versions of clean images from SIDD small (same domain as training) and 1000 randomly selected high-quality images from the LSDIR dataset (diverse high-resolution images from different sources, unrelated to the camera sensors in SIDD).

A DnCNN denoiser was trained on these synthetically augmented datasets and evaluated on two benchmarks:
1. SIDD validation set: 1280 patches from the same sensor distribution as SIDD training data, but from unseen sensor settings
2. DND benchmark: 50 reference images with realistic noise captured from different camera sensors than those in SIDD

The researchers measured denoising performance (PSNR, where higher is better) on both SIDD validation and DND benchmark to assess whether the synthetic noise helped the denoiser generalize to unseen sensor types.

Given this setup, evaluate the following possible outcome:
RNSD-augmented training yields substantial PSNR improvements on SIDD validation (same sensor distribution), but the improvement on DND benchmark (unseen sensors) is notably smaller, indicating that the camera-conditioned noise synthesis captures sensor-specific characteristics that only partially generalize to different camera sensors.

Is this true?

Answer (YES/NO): NO